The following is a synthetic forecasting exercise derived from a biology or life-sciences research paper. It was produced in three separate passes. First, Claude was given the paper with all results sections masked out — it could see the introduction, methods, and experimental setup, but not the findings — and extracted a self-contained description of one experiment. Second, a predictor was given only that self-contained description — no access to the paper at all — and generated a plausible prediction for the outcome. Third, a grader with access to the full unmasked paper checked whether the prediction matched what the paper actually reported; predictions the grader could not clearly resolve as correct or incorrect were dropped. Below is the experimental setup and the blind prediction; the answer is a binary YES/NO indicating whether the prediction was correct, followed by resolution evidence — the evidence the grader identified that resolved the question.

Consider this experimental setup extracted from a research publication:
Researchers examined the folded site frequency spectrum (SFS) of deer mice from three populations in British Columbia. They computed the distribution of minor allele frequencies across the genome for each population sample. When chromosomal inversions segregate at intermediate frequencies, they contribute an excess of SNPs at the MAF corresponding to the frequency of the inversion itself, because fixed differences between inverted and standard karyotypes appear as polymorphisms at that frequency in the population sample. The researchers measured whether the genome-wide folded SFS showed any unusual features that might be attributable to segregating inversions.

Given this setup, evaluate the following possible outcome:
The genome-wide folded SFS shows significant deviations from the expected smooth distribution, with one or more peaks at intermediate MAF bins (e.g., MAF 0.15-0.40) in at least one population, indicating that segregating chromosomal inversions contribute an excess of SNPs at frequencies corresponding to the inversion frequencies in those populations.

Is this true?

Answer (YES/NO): YES